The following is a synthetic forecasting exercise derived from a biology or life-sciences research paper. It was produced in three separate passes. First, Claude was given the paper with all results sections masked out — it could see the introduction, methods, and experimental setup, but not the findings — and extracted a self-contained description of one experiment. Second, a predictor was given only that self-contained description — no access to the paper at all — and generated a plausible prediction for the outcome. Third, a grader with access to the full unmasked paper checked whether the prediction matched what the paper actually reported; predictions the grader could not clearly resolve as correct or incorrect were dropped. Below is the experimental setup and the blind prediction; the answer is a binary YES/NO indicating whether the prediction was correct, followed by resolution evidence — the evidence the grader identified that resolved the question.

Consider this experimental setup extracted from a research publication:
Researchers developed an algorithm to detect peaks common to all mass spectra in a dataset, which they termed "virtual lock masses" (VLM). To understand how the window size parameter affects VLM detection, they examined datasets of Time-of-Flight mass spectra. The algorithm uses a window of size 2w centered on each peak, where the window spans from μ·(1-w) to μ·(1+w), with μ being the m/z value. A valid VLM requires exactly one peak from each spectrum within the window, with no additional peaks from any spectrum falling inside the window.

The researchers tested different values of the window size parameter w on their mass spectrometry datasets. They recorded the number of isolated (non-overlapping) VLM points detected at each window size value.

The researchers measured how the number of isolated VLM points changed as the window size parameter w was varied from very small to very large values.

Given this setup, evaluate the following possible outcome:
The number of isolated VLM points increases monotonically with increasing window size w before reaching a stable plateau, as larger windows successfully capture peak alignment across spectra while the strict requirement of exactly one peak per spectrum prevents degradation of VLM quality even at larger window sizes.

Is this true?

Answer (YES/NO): NO